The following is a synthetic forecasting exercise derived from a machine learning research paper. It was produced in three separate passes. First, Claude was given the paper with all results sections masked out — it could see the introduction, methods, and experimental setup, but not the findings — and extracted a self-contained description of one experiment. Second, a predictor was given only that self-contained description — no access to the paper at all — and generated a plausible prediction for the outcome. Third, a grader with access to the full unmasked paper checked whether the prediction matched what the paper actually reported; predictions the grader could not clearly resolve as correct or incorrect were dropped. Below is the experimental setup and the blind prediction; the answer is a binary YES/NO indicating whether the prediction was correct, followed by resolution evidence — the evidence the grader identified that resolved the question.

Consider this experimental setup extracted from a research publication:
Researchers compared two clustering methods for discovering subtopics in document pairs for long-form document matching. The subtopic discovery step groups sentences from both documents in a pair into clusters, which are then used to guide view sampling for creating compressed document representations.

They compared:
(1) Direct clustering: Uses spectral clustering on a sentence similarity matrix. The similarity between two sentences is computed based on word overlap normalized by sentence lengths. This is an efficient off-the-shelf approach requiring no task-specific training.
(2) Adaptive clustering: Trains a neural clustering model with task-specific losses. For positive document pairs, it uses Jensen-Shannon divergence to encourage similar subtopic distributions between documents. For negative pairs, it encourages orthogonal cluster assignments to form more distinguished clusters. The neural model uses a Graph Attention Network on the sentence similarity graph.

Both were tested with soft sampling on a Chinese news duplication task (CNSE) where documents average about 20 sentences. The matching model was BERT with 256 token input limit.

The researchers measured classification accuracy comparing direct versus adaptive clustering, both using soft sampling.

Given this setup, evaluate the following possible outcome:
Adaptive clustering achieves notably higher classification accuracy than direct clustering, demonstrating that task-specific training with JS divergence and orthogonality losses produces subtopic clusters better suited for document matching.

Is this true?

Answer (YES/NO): NO